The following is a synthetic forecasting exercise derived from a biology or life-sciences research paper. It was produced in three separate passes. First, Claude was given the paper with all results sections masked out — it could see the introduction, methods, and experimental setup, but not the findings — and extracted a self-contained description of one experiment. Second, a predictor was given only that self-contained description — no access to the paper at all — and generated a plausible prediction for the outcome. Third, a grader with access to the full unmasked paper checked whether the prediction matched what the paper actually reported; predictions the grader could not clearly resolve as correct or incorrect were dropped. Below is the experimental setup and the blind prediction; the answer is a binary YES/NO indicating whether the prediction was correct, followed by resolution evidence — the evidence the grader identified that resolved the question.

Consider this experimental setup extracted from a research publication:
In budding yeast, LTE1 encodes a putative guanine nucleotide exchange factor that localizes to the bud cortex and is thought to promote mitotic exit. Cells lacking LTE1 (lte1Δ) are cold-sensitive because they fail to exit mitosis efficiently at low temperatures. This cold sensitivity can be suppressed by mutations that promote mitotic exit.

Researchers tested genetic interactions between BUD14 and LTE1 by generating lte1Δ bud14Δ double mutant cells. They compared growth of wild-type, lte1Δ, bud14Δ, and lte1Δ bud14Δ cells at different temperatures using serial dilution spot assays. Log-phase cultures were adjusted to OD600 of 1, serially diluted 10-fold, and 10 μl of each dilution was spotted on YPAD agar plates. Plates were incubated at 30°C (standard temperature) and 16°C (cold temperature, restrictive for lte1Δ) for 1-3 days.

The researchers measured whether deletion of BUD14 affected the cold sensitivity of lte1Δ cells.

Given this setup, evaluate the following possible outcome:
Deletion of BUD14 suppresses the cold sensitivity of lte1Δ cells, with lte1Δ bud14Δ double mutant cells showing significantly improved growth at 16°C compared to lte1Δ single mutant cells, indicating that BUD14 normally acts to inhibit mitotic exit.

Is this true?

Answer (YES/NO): YES